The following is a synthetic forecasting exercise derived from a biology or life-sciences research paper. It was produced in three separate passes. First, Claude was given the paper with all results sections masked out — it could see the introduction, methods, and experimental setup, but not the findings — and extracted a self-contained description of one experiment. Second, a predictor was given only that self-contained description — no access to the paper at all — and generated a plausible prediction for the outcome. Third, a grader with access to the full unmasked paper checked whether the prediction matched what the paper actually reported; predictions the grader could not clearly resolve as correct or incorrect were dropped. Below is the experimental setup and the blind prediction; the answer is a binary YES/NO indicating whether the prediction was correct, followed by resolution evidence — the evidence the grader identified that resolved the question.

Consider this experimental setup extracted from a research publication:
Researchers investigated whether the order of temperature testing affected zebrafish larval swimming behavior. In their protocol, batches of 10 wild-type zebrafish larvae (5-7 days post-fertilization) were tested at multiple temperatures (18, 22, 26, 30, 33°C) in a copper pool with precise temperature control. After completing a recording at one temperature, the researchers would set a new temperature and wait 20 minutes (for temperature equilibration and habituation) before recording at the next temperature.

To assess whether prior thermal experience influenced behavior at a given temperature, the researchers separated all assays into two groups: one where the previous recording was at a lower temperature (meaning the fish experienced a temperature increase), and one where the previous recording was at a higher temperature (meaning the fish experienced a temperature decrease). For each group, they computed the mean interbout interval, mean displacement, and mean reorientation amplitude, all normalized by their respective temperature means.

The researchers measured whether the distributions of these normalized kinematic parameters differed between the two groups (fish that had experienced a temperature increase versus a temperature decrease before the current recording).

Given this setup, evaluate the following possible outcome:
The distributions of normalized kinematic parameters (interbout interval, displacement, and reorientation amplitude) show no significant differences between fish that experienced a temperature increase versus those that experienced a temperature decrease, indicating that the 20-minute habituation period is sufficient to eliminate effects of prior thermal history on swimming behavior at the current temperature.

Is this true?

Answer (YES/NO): YES